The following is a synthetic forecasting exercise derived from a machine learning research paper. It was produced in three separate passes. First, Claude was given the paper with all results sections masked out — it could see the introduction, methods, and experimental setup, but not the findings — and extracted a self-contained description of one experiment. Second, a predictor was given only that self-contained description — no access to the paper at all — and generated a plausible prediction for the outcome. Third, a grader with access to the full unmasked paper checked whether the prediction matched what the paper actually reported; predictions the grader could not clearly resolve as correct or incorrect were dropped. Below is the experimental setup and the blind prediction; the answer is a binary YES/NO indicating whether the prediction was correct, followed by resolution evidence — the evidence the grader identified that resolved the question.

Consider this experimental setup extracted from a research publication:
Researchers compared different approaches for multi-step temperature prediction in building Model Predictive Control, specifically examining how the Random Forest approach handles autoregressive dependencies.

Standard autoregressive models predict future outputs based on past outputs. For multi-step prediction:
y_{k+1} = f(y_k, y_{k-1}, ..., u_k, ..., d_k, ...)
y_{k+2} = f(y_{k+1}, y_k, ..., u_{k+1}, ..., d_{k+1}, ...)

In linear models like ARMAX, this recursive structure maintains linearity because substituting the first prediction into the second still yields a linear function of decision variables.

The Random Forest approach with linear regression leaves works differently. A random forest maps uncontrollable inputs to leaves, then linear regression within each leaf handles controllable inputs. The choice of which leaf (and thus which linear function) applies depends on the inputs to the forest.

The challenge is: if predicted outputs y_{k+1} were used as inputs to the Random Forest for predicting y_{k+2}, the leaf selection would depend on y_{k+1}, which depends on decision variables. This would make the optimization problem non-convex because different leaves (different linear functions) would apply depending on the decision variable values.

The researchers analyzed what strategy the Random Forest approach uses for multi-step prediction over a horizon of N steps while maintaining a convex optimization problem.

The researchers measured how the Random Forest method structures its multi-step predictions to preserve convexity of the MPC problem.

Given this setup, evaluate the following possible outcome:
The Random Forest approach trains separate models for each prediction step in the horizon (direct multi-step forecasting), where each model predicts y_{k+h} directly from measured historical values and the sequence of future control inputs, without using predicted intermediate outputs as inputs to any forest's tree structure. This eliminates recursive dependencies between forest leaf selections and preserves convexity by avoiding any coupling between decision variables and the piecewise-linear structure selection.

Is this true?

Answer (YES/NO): YES